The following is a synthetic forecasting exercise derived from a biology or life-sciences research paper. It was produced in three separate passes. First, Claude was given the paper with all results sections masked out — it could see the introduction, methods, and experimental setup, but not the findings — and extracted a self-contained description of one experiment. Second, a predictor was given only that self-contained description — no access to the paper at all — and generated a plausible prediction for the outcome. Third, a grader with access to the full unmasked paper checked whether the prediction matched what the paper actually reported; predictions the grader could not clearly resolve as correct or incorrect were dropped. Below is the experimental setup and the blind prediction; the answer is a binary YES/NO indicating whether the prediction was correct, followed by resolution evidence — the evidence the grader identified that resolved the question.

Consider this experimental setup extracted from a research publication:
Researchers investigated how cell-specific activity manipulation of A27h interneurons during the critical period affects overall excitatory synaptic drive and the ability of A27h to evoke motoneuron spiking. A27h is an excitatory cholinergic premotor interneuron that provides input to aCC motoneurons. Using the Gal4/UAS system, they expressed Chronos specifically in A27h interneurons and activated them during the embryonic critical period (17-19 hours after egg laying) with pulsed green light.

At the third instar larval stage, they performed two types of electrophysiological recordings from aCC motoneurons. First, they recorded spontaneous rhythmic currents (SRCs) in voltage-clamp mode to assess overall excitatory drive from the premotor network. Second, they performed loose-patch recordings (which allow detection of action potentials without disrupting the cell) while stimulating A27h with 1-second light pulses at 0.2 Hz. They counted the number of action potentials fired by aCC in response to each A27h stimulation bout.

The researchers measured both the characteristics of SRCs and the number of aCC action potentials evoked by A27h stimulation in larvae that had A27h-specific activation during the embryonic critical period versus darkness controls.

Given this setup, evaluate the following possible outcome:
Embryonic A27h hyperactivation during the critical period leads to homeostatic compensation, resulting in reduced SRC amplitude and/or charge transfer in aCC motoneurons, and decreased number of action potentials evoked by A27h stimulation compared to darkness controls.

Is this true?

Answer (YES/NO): NO